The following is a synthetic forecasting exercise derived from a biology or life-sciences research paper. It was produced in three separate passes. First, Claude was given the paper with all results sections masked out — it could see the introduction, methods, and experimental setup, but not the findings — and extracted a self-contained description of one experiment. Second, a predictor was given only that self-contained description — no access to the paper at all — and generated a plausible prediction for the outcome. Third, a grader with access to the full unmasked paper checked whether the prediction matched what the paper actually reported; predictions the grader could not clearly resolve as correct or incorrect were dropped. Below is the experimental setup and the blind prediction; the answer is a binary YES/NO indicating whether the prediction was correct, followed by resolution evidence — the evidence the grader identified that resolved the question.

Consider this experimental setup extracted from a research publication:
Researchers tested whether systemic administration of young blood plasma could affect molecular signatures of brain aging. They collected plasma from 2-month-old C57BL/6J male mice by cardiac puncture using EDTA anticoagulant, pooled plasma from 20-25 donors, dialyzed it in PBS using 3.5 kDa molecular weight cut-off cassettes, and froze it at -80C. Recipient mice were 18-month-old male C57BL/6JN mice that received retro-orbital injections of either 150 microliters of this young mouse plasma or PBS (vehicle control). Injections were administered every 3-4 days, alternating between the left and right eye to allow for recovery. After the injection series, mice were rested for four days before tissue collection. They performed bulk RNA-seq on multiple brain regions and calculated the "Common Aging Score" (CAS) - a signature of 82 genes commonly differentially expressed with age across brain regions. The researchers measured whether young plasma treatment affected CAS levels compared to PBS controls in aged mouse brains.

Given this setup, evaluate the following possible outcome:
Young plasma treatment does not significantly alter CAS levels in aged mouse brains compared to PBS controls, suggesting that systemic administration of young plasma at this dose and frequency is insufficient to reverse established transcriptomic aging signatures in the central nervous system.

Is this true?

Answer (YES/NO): NO